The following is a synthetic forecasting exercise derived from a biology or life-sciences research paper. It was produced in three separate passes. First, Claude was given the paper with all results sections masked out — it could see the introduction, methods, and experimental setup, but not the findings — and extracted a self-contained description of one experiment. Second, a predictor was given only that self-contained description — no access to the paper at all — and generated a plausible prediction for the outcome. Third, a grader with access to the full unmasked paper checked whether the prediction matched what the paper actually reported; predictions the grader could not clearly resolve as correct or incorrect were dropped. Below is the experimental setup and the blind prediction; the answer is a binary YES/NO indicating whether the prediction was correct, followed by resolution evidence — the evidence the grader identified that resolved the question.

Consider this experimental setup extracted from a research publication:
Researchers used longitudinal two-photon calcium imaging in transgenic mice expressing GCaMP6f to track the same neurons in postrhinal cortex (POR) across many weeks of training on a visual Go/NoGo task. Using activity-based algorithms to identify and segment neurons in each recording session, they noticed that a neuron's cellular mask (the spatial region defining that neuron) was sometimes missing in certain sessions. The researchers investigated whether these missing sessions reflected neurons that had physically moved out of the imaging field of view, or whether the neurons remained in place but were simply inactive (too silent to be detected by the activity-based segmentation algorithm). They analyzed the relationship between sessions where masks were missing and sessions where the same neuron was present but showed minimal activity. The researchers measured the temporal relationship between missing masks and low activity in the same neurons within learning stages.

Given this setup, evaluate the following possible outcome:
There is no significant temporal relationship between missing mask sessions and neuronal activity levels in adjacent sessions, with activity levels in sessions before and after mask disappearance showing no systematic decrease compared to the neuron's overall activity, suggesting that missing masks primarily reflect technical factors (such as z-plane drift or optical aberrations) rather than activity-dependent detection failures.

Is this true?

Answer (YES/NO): NO